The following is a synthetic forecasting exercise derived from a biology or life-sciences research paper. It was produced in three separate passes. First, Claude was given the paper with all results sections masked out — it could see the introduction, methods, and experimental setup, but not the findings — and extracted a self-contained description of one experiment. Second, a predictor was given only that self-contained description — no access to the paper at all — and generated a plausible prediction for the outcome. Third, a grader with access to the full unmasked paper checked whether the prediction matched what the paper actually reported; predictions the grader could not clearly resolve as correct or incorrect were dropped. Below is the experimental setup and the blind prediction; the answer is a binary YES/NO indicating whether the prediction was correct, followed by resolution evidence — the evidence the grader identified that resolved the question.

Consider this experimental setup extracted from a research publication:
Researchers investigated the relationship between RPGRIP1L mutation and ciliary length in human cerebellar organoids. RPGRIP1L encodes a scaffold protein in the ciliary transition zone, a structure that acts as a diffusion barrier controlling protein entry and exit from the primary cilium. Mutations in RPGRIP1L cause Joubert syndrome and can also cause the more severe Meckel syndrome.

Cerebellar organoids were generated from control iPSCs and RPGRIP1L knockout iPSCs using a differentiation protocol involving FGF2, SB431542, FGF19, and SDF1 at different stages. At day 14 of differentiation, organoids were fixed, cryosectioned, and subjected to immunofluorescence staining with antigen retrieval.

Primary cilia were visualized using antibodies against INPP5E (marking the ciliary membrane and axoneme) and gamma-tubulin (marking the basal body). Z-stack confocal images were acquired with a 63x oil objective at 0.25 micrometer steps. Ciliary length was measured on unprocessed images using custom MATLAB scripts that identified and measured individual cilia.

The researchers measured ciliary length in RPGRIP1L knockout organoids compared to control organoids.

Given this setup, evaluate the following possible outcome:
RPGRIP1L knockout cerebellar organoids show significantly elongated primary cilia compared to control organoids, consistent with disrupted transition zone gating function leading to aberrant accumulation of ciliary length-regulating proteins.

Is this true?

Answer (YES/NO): YES